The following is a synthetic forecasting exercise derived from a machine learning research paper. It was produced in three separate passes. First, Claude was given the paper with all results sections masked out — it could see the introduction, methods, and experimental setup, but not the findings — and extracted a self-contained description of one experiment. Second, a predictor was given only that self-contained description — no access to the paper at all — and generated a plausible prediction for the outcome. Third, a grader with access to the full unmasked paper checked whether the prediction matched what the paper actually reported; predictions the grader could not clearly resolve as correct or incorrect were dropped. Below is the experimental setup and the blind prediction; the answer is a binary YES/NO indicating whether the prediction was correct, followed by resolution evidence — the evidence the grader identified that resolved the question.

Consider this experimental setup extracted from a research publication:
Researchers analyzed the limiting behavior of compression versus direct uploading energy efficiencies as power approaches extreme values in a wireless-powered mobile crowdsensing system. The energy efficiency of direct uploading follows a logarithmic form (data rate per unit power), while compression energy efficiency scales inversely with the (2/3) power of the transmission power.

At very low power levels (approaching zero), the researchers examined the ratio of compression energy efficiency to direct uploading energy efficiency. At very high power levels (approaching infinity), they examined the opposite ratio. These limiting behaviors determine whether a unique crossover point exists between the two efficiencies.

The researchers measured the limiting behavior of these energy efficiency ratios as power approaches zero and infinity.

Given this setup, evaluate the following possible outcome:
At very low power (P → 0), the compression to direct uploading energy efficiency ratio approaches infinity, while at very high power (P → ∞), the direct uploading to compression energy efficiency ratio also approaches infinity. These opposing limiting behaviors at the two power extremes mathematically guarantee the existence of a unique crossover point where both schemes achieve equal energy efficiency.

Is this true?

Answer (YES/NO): YES